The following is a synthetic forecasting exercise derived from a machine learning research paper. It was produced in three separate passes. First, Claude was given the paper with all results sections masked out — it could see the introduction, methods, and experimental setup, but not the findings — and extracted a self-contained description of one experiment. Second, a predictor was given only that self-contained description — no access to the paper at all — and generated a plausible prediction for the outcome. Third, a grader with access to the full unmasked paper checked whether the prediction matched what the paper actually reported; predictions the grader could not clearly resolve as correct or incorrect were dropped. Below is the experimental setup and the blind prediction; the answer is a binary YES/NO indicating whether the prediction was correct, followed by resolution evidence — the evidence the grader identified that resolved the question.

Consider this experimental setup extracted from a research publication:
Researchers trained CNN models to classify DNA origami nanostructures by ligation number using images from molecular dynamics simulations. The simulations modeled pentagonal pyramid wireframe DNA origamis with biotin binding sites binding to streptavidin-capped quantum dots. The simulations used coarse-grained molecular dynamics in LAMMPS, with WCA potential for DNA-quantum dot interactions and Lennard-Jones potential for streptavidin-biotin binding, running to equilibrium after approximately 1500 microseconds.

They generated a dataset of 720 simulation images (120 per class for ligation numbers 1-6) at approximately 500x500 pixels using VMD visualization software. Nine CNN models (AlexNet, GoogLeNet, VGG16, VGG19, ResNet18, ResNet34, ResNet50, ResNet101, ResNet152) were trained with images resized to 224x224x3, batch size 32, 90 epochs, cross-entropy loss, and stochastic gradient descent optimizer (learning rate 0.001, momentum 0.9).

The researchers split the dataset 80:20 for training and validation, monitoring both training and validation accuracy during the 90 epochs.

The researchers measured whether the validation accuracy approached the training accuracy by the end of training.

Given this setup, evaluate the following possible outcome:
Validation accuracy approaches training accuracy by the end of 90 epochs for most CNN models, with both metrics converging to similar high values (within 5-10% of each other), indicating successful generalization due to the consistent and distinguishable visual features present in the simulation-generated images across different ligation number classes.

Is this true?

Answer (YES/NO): YES